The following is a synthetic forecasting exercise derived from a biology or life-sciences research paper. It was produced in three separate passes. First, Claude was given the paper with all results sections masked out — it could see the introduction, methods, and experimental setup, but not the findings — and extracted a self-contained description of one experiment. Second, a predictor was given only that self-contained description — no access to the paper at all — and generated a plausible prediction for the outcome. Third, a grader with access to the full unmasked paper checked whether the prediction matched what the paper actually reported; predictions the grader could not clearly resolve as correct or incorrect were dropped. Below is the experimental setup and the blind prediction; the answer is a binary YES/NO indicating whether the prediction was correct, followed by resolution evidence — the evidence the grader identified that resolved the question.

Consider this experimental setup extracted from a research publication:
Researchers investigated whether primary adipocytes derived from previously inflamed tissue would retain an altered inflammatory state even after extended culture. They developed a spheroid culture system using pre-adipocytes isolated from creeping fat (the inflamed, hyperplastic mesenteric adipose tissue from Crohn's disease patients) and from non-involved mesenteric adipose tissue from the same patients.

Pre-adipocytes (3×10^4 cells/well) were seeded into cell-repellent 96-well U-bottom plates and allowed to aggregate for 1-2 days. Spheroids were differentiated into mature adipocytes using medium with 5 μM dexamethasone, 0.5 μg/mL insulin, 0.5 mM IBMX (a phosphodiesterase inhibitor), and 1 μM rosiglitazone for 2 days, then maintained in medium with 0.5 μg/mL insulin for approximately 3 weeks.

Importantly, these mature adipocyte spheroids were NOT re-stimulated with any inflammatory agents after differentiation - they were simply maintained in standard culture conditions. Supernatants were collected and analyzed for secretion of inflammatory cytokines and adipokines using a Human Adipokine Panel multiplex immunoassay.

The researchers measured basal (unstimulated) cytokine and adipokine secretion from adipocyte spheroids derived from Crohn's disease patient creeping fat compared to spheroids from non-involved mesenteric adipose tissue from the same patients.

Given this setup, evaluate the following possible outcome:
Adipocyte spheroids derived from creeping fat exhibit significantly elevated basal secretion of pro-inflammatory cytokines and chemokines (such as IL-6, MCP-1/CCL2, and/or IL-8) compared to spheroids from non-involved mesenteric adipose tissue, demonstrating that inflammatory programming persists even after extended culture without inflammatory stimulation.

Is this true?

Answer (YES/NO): NO